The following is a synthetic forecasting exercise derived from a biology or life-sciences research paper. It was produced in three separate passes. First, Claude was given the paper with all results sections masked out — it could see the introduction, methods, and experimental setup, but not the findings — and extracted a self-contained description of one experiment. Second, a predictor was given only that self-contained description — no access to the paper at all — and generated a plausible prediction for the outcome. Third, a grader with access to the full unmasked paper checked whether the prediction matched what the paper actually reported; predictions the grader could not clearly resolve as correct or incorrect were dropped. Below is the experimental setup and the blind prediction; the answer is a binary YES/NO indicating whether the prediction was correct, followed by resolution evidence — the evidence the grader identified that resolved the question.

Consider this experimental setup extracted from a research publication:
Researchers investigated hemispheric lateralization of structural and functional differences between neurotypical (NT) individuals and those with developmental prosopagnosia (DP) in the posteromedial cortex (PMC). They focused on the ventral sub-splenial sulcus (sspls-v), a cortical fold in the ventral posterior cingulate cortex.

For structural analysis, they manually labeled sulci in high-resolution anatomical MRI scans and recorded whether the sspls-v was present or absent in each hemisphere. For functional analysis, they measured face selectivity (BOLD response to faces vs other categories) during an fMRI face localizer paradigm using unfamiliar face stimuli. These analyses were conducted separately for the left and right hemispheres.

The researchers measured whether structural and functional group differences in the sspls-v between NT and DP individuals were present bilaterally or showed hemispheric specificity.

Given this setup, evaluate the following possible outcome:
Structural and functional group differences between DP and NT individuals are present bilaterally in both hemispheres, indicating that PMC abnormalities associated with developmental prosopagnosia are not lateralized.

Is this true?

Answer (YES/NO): NO